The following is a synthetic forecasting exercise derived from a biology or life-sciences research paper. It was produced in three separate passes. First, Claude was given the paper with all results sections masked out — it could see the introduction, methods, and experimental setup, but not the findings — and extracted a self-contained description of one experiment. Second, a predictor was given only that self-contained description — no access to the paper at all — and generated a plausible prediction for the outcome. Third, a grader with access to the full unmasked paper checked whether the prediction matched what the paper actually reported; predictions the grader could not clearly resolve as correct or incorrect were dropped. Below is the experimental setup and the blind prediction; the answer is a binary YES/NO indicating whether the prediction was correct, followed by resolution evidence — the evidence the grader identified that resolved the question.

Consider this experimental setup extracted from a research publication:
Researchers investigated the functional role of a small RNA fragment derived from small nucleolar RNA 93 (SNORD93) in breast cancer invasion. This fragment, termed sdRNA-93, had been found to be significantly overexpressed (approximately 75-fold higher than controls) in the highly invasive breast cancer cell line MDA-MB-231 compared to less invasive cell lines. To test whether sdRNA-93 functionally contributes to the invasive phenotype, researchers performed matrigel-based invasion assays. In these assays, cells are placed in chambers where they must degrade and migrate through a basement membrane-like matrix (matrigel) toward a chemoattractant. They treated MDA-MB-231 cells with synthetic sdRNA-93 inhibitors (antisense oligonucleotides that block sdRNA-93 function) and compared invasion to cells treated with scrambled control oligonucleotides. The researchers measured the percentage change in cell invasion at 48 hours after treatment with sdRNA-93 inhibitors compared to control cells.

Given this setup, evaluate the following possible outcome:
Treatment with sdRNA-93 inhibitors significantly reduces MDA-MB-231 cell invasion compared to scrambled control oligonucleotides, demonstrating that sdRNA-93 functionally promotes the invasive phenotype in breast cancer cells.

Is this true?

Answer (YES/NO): YES